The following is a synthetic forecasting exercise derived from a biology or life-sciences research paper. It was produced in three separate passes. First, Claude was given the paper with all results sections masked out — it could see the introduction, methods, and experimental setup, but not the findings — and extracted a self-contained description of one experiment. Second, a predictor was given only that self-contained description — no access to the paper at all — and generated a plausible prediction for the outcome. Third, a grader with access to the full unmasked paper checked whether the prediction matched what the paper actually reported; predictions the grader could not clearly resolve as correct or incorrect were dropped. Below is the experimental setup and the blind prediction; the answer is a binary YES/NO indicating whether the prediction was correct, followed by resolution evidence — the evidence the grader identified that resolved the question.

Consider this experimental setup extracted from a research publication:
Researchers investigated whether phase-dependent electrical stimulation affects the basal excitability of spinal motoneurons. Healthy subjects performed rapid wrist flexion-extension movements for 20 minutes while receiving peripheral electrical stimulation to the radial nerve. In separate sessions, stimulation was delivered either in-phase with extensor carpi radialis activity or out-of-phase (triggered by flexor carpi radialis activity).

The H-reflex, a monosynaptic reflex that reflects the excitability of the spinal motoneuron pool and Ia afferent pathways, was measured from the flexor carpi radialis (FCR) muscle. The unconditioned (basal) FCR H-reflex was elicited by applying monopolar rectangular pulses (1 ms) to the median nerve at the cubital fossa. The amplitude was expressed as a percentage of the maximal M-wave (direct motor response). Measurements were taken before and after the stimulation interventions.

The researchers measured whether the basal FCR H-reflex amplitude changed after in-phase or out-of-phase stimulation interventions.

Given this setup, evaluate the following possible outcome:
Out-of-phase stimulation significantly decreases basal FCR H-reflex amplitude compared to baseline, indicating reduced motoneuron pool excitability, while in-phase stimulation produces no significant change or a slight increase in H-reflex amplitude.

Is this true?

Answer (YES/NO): NO